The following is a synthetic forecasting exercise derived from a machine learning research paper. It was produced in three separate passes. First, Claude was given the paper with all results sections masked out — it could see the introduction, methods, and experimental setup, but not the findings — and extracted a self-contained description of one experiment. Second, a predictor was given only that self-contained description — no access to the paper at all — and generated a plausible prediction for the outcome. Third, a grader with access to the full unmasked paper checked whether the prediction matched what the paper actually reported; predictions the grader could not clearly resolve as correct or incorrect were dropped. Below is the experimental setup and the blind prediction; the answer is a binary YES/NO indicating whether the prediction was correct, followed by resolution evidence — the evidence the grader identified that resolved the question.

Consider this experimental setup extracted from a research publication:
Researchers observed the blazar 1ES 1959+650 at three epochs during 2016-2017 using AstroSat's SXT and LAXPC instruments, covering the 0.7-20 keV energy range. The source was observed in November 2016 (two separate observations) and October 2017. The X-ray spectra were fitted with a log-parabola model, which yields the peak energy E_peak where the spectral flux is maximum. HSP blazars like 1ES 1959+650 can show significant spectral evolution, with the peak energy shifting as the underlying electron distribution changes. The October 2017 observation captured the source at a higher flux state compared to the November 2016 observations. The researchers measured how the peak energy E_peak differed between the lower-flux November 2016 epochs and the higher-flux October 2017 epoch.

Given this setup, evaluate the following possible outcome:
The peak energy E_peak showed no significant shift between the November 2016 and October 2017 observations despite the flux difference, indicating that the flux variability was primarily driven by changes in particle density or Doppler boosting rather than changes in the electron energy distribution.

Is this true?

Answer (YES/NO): NO